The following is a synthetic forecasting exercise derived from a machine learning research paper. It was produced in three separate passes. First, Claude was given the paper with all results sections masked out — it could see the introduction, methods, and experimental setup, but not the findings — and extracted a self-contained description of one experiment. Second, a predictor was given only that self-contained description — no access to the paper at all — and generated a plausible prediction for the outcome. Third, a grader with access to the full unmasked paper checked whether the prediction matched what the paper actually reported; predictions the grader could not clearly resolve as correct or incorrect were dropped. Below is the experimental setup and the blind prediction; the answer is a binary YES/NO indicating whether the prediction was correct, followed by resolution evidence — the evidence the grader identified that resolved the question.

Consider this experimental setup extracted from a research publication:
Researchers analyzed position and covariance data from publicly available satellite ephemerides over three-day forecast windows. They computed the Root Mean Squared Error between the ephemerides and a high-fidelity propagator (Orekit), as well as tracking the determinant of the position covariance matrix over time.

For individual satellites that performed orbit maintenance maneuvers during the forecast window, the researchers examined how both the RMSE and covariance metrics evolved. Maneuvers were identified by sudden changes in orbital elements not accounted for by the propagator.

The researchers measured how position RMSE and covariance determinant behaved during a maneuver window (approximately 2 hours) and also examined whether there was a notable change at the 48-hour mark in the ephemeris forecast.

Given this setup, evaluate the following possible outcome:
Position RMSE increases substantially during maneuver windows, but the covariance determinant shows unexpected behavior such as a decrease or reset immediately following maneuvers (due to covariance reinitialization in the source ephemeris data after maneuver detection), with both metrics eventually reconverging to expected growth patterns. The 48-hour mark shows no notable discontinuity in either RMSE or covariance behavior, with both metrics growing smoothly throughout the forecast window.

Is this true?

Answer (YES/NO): NO